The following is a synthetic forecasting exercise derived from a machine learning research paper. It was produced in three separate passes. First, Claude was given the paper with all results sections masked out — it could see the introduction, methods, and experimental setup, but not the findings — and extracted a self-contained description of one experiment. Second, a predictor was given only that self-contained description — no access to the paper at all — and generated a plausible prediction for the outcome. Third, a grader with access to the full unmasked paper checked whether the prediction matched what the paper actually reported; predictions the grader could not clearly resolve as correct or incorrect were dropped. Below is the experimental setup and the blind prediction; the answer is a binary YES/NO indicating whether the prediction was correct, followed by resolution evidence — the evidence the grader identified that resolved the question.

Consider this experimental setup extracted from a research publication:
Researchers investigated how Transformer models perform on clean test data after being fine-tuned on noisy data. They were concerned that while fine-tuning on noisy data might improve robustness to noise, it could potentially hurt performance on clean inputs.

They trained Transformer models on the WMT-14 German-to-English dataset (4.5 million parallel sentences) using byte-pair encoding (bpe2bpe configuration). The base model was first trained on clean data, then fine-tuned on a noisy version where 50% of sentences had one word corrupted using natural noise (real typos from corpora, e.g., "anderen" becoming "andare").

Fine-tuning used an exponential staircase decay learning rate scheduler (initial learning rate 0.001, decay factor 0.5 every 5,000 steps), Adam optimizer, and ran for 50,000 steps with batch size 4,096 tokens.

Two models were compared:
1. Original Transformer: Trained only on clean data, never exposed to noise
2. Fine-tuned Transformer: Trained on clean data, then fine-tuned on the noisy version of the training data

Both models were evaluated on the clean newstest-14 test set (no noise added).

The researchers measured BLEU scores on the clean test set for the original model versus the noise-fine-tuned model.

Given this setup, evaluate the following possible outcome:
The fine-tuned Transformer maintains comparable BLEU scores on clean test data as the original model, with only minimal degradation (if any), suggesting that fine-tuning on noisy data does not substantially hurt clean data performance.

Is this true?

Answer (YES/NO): YES